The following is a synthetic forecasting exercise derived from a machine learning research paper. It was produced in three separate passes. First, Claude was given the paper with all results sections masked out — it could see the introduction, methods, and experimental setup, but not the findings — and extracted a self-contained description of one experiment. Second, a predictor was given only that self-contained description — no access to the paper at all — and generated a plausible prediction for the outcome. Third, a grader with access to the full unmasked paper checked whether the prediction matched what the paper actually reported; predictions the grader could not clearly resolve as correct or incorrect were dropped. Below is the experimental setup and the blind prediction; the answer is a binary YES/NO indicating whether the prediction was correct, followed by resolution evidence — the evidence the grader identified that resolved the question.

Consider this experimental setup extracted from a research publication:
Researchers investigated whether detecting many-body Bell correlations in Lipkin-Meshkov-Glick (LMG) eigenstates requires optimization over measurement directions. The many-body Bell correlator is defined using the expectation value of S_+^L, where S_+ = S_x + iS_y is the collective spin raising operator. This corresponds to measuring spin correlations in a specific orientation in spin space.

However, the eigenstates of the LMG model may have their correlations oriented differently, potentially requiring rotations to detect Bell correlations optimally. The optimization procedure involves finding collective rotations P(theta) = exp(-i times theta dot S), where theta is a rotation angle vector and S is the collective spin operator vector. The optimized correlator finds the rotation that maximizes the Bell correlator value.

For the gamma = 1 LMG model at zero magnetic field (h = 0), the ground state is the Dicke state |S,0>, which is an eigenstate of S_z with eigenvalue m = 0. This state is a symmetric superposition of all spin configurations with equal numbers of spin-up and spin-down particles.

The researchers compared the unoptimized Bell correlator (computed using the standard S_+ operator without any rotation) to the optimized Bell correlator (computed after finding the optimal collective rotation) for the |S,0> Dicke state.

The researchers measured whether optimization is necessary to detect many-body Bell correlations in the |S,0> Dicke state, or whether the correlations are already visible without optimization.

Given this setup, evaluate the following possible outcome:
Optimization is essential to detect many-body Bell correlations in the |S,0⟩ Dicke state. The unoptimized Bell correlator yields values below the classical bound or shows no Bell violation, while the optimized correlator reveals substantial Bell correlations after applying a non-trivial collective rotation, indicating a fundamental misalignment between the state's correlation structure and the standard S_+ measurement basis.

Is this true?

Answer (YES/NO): YES